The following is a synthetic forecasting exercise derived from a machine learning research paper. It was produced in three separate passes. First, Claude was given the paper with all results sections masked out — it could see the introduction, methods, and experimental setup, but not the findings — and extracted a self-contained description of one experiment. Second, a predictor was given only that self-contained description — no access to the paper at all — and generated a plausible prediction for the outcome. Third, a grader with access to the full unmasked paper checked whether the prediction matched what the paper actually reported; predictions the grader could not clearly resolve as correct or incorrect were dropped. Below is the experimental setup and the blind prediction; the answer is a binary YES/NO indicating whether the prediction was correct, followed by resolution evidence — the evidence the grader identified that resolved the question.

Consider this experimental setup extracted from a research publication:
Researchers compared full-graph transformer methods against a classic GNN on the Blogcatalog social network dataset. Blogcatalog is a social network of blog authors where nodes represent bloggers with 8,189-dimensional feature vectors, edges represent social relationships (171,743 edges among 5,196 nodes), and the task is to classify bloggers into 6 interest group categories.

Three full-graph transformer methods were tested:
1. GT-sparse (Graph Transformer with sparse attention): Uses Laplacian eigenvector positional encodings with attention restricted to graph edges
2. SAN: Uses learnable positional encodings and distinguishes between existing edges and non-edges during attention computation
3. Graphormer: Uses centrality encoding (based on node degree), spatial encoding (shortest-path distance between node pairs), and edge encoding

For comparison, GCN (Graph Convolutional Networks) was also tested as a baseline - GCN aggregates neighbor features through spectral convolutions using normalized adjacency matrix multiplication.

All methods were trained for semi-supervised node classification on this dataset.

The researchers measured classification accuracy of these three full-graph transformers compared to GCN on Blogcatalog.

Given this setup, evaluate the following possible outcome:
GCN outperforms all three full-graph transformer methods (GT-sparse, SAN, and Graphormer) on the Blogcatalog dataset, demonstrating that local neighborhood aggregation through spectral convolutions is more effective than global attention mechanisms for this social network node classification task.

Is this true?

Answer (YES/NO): YES